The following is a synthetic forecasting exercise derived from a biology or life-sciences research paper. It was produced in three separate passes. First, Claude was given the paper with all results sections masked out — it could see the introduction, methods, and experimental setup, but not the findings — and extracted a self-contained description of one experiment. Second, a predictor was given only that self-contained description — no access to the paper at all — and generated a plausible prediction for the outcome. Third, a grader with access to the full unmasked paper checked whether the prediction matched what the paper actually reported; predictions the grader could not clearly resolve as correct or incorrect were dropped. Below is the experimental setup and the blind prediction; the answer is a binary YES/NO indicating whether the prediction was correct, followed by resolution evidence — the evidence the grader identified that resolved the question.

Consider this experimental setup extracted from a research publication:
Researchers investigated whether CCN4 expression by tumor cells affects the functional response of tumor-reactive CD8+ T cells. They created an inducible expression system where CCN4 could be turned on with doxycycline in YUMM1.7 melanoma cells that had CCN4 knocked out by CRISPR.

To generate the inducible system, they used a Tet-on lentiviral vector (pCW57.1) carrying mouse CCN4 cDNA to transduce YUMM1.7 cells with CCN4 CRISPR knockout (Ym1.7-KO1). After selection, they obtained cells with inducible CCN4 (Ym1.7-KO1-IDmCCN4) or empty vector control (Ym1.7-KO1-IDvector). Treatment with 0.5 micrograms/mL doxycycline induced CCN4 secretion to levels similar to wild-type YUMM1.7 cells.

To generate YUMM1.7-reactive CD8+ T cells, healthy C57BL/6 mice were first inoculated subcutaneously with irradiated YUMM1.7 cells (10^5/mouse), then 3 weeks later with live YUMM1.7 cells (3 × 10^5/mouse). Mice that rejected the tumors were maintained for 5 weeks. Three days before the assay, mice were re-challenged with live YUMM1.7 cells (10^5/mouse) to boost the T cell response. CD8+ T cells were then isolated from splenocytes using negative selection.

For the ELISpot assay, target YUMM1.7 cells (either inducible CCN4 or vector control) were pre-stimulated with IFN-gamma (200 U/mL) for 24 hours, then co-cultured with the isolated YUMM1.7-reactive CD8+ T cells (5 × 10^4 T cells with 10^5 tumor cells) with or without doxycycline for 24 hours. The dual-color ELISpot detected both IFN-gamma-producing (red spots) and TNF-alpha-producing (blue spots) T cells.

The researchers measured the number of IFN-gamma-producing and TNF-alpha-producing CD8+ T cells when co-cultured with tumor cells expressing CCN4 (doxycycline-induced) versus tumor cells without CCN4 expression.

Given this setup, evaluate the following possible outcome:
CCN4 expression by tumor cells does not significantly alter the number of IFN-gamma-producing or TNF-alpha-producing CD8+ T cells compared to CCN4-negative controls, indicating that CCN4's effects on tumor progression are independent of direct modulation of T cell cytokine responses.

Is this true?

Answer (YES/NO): NO